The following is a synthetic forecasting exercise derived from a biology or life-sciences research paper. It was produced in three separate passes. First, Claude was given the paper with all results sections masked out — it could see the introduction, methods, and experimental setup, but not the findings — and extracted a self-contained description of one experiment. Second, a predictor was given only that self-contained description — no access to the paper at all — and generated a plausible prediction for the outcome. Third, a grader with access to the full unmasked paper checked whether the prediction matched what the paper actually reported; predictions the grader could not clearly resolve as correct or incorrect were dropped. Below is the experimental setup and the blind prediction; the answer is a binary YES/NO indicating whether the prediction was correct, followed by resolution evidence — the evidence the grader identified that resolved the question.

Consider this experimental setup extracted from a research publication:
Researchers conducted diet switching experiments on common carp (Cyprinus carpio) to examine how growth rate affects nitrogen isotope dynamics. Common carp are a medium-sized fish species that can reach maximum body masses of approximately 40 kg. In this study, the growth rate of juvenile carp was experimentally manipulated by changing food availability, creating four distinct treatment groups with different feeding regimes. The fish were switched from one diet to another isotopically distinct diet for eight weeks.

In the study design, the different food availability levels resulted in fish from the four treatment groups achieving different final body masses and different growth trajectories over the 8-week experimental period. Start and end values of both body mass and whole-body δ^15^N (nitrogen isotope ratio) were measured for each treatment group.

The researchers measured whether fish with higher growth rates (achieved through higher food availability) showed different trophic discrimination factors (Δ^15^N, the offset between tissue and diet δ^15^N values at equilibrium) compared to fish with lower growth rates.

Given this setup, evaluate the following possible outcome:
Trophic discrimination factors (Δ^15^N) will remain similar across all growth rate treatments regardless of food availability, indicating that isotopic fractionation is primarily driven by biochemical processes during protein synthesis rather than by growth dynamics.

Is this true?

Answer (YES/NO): NO